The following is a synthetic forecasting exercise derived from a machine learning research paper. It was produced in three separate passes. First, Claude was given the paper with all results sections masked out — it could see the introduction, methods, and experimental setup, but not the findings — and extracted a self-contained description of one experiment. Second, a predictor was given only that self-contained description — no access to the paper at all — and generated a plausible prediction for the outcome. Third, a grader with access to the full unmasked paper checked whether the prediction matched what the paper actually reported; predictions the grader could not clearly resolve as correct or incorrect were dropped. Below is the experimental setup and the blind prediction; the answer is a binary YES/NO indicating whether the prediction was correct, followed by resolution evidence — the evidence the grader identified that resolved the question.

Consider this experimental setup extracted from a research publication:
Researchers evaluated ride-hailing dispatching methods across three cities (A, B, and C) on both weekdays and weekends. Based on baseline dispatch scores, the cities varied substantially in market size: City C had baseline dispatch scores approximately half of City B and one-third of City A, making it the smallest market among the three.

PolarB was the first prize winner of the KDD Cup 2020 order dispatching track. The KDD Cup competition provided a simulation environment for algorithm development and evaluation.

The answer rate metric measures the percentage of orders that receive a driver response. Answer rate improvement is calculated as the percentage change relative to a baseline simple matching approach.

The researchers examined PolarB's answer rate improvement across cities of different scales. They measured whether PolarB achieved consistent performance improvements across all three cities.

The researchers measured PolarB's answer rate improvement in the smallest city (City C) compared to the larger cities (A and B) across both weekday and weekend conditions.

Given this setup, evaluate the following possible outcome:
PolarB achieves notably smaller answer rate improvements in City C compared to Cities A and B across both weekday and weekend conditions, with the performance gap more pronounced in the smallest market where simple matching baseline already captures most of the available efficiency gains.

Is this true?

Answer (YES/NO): NO